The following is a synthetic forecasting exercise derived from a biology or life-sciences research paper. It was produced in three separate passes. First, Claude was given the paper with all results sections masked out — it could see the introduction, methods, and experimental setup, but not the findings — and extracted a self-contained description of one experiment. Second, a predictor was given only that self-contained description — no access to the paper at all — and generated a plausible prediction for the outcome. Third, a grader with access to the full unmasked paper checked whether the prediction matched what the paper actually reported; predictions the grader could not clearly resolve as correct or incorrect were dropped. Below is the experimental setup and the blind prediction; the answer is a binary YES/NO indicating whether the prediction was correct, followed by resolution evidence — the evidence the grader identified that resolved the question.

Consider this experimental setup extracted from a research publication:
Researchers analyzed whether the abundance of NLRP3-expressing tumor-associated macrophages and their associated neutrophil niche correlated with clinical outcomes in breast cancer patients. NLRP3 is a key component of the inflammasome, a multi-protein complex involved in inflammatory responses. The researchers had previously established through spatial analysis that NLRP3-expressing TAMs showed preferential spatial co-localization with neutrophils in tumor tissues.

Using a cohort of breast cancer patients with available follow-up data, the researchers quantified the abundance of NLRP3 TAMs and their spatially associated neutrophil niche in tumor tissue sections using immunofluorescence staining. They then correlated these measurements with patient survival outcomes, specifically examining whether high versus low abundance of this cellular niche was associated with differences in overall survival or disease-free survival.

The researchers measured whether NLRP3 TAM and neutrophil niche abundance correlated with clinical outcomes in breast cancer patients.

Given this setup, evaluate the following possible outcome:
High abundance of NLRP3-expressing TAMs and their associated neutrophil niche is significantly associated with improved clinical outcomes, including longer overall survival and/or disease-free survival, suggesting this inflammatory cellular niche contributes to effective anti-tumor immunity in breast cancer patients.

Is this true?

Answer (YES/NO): NO